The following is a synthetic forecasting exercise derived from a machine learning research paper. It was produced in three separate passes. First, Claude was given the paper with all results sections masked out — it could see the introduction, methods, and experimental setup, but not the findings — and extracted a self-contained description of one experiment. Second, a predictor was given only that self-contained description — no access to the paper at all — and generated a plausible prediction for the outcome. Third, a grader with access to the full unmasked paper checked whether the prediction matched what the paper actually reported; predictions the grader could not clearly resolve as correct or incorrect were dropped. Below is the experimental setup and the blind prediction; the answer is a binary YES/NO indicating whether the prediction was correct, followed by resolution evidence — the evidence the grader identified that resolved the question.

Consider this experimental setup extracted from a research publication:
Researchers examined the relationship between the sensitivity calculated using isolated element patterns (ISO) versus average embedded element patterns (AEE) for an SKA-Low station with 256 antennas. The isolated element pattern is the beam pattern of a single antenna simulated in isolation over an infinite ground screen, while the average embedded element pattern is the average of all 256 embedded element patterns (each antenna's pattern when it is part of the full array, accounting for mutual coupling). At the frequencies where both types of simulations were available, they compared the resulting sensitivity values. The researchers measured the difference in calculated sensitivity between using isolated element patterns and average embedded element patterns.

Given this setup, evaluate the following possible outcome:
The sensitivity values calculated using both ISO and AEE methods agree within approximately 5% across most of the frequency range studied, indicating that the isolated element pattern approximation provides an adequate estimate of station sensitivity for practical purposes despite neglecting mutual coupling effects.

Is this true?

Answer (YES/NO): NO